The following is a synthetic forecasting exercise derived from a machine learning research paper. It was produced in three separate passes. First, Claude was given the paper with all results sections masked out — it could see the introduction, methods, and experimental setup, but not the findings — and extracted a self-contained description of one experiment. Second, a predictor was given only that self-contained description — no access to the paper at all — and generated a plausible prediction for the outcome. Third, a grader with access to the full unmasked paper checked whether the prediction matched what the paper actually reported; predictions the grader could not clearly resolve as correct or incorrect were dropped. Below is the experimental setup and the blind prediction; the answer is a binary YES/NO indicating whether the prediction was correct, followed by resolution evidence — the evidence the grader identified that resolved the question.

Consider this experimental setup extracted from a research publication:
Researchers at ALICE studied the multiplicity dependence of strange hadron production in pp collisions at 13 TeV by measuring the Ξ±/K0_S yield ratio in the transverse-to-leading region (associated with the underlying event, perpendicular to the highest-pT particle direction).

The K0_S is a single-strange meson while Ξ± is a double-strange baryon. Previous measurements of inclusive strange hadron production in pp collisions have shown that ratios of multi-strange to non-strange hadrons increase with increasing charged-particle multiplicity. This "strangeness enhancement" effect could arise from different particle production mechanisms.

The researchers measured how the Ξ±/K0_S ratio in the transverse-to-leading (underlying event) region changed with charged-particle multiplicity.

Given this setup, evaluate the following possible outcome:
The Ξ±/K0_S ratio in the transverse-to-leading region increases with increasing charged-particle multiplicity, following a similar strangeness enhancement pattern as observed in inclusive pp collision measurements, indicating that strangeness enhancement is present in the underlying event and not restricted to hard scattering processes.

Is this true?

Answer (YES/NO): YES